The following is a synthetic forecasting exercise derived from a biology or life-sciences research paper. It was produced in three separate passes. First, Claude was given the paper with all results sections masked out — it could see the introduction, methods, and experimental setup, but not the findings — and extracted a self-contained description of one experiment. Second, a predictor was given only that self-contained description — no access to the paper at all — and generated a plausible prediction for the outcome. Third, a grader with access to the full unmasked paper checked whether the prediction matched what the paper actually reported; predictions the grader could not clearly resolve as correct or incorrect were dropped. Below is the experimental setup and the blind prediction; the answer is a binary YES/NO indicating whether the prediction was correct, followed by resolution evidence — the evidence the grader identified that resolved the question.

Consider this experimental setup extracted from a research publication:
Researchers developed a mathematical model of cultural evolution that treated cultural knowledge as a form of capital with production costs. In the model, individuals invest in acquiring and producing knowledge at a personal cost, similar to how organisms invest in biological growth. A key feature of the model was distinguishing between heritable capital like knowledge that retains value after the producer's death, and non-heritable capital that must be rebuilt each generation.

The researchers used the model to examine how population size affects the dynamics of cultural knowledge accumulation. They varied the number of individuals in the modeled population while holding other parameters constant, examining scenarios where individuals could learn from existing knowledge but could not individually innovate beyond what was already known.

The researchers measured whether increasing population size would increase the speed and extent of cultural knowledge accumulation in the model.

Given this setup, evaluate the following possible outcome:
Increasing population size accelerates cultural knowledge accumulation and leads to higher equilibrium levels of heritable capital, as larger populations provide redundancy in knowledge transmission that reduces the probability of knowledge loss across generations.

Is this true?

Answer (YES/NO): NO